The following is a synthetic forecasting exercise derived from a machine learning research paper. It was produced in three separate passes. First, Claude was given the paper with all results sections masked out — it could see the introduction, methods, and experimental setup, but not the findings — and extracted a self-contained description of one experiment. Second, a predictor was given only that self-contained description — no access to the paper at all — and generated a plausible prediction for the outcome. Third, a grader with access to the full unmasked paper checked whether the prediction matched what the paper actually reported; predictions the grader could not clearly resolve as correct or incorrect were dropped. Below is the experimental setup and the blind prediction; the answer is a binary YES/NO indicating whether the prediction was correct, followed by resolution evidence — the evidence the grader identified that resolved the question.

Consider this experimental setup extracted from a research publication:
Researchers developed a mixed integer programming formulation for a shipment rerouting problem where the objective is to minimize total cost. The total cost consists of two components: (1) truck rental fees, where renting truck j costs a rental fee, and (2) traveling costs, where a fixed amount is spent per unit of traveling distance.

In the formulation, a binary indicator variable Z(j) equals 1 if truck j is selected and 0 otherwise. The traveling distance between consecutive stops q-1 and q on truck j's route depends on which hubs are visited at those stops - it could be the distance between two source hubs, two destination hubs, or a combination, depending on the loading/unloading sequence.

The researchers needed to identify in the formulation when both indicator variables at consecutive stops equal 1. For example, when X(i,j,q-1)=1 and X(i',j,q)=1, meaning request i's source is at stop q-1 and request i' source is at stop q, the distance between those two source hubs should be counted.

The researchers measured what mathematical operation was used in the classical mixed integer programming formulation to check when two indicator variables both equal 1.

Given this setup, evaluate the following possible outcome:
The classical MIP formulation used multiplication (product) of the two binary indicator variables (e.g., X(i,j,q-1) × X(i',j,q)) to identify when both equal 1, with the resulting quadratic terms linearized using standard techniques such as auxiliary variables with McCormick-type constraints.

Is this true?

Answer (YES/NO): NO